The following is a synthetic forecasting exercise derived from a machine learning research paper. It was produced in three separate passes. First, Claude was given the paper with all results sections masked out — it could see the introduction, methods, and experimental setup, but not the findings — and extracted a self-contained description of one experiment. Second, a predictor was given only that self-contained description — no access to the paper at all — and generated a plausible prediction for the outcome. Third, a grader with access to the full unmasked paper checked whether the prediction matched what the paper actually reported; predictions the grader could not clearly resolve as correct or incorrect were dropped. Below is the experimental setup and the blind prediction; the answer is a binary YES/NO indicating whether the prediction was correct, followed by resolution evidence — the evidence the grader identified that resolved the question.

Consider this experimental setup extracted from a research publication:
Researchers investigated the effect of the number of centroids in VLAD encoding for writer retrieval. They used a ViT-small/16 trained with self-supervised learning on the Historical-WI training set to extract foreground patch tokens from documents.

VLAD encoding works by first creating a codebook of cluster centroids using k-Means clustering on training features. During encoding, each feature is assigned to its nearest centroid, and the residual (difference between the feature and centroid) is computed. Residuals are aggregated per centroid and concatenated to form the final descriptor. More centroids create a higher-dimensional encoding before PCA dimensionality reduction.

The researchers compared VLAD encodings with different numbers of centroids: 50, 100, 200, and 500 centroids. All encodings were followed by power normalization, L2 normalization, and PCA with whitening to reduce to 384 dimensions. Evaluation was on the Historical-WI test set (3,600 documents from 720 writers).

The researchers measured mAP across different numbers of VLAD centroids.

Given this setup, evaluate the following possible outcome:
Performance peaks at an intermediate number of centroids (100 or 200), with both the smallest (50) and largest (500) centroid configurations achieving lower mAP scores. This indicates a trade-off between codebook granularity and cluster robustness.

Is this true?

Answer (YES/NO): NO